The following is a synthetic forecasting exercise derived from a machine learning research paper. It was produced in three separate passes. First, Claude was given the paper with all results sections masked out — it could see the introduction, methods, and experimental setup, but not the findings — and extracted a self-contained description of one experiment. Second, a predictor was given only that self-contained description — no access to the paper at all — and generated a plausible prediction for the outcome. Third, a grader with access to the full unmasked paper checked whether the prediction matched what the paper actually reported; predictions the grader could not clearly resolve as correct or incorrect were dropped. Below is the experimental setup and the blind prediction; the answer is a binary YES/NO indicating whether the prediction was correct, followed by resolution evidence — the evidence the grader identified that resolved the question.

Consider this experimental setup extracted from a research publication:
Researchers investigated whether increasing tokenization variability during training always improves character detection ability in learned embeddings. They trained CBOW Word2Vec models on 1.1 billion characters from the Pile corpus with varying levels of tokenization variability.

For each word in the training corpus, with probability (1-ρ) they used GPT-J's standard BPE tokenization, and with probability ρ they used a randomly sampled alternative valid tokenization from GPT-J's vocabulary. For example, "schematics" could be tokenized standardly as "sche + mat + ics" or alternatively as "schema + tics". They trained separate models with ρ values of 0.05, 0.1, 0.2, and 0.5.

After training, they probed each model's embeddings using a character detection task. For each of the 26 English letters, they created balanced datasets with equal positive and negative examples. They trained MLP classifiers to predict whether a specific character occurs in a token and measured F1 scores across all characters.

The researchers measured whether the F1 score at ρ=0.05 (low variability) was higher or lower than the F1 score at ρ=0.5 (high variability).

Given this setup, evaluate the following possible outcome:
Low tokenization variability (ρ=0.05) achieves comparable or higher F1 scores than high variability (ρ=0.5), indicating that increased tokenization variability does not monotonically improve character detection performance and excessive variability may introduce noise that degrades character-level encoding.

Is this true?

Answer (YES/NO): YES